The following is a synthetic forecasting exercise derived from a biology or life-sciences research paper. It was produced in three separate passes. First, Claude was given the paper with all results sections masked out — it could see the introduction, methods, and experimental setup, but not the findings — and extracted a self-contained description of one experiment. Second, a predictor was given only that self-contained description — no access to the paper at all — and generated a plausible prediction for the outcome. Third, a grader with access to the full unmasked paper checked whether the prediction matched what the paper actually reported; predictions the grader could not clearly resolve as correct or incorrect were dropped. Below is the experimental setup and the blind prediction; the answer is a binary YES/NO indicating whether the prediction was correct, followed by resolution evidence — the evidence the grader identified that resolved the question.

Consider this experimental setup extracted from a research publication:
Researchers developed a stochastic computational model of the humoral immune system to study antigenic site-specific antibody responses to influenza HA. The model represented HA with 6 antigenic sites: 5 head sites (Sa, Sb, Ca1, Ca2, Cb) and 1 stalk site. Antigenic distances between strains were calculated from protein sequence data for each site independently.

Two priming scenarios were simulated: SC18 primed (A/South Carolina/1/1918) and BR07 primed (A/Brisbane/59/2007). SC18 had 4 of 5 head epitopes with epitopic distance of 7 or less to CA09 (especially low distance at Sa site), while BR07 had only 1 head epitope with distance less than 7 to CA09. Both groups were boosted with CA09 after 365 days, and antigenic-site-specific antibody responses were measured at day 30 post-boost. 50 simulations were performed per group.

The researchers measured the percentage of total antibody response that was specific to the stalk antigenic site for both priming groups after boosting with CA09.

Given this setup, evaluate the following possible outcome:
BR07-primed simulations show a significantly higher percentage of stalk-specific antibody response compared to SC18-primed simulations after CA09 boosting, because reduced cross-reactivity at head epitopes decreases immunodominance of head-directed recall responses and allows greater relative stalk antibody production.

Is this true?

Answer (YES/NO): YES